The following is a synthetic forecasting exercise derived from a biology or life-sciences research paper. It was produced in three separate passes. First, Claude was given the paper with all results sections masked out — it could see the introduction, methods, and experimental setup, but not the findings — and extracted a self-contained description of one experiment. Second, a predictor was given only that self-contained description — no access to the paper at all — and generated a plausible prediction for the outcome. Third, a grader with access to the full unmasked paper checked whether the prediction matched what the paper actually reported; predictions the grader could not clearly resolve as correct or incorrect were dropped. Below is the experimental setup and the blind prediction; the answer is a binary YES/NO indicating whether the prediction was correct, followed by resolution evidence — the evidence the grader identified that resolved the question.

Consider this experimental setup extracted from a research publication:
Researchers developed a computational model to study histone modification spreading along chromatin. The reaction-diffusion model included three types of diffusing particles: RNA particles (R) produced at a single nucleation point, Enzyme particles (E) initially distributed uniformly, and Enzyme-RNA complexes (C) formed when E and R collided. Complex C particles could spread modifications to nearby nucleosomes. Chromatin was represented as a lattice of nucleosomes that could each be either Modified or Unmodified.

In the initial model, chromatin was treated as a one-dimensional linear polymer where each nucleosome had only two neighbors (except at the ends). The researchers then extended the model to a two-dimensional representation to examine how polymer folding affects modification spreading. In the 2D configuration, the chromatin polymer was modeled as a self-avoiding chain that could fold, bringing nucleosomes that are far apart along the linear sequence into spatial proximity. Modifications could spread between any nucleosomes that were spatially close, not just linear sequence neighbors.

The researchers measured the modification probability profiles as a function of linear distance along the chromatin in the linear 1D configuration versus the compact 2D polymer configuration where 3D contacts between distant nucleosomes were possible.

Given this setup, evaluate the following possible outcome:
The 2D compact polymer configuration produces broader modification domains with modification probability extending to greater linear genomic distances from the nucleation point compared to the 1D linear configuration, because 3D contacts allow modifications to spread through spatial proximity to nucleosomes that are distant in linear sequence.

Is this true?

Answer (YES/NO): YES